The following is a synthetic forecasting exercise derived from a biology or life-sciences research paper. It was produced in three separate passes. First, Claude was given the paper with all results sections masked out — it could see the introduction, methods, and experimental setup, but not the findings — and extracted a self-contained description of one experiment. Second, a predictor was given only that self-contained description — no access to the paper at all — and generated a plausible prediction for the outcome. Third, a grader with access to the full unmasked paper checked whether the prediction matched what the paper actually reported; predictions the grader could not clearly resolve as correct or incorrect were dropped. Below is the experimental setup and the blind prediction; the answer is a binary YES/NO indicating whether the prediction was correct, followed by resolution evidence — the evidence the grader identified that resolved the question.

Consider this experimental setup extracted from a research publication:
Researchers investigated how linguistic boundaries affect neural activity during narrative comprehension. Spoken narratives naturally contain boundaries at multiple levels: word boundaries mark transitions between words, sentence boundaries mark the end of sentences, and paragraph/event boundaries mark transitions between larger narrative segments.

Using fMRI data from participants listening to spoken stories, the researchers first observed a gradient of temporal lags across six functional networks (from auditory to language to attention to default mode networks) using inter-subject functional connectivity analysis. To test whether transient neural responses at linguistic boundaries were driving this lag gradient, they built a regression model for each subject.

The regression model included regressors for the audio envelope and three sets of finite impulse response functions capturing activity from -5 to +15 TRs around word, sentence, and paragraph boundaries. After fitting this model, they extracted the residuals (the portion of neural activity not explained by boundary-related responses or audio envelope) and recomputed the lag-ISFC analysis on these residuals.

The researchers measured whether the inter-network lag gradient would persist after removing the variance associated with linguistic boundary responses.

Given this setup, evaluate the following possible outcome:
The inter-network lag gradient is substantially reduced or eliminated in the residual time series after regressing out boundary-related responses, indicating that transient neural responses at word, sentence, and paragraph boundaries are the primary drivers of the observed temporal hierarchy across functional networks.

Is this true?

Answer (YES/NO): NO